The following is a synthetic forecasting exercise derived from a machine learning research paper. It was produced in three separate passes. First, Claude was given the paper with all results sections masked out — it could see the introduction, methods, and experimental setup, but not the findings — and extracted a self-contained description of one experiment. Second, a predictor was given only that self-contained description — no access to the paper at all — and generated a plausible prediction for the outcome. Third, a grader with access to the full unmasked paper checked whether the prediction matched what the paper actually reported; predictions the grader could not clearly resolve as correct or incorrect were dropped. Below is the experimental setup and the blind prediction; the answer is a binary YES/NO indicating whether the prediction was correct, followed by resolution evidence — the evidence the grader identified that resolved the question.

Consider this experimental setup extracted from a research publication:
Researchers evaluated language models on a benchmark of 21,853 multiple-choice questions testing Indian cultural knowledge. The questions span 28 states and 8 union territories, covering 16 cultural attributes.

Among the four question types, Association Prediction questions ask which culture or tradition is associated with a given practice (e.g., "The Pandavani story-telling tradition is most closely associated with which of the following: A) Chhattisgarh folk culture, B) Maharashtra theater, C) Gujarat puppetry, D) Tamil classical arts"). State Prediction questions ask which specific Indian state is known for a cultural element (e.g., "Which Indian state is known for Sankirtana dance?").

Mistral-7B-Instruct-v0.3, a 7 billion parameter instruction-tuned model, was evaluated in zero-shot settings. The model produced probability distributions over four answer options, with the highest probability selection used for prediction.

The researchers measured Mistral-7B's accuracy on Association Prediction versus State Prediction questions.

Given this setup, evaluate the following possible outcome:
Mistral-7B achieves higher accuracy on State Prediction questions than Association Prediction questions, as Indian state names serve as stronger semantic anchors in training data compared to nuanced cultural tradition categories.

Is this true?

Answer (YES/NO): YES